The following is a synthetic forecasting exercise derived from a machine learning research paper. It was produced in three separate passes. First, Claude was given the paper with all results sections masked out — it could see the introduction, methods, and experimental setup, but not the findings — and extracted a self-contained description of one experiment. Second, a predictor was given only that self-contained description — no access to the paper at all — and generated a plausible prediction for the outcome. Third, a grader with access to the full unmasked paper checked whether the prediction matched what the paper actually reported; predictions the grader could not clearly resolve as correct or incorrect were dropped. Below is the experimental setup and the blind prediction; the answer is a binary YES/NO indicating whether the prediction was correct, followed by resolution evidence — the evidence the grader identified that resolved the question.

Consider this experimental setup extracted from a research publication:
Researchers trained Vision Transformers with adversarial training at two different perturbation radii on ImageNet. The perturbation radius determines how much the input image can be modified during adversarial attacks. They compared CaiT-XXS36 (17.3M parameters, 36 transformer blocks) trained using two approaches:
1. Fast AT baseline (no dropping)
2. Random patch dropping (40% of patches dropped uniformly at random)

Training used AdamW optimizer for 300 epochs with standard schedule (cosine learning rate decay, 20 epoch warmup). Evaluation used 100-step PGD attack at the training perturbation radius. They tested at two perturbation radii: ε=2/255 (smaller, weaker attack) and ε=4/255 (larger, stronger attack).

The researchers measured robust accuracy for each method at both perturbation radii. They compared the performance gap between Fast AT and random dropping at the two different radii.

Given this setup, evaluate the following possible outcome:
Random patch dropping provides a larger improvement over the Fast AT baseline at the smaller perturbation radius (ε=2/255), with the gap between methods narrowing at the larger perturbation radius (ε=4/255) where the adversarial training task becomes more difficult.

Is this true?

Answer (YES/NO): NO